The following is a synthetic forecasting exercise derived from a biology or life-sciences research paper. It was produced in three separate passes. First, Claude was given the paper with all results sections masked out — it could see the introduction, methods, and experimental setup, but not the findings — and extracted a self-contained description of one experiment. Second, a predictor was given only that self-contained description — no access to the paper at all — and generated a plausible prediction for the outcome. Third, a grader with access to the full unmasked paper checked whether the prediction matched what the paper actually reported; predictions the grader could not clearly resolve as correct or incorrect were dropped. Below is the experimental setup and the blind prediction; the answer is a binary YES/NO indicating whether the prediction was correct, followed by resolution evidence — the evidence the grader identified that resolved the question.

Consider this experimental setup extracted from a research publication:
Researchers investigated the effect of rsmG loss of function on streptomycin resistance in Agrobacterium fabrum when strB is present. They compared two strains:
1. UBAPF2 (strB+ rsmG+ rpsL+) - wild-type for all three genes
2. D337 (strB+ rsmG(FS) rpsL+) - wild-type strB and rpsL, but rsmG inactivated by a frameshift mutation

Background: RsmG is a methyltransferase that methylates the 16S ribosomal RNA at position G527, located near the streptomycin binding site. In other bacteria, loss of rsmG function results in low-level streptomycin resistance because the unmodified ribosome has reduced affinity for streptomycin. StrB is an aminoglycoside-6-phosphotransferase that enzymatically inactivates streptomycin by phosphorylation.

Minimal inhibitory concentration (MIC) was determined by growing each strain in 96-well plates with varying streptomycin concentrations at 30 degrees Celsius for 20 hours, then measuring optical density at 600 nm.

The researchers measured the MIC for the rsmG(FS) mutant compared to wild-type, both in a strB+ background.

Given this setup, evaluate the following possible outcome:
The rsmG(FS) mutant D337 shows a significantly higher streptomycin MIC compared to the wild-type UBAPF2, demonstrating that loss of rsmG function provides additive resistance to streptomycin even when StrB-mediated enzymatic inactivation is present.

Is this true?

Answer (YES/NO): YES